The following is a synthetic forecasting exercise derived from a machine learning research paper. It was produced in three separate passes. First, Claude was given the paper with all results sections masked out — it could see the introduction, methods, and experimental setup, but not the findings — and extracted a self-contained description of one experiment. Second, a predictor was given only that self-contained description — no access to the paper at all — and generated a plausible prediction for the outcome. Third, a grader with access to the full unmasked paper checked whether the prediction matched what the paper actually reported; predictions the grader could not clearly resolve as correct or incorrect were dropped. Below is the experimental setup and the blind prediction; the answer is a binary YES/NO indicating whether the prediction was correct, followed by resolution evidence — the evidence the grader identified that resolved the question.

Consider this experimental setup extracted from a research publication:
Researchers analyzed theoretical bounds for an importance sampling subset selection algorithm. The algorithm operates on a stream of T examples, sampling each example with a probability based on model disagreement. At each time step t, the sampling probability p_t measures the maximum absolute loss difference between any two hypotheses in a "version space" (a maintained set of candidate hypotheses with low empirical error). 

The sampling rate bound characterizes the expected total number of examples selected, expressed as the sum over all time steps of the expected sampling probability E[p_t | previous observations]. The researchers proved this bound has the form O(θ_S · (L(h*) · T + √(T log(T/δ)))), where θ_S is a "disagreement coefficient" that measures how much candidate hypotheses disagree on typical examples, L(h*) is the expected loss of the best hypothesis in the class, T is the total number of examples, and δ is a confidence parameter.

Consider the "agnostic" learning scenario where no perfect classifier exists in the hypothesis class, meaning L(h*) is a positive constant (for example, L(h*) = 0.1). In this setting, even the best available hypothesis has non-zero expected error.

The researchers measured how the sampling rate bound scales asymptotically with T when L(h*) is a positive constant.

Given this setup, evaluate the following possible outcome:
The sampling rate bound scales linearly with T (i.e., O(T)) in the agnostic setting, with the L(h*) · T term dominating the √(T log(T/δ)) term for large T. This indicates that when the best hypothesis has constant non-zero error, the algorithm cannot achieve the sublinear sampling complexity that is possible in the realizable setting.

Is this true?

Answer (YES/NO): YES